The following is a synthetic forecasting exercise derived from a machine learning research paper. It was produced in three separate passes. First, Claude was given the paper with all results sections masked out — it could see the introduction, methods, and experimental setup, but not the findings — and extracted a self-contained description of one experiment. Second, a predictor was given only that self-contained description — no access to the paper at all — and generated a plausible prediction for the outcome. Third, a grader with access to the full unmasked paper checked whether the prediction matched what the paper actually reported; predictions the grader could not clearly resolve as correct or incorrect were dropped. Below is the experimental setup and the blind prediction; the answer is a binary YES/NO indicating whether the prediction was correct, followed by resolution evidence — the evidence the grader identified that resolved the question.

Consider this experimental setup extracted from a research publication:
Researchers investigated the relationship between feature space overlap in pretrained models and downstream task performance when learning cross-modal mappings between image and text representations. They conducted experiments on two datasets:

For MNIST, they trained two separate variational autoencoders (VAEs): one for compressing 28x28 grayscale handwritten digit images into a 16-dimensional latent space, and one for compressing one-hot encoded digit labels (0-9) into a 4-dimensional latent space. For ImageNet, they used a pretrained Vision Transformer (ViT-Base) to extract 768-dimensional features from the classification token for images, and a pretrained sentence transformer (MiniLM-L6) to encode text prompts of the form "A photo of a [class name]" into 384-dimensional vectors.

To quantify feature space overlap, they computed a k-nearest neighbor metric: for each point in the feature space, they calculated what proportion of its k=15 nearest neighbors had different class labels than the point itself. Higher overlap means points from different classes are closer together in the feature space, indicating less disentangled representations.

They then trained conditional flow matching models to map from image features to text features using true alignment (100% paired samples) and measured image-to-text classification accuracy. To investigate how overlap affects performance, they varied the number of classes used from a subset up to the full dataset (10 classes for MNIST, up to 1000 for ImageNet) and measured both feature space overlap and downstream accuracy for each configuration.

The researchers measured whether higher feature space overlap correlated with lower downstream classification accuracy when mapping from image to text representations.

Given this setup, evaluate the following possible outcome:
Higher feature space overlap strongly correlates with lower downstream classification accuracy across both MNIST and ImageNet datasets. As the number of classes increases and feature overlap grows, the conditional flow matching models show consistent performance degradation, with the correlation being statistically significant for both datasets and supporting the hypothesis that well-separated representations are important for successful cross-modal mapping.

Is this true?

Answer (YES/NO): NO